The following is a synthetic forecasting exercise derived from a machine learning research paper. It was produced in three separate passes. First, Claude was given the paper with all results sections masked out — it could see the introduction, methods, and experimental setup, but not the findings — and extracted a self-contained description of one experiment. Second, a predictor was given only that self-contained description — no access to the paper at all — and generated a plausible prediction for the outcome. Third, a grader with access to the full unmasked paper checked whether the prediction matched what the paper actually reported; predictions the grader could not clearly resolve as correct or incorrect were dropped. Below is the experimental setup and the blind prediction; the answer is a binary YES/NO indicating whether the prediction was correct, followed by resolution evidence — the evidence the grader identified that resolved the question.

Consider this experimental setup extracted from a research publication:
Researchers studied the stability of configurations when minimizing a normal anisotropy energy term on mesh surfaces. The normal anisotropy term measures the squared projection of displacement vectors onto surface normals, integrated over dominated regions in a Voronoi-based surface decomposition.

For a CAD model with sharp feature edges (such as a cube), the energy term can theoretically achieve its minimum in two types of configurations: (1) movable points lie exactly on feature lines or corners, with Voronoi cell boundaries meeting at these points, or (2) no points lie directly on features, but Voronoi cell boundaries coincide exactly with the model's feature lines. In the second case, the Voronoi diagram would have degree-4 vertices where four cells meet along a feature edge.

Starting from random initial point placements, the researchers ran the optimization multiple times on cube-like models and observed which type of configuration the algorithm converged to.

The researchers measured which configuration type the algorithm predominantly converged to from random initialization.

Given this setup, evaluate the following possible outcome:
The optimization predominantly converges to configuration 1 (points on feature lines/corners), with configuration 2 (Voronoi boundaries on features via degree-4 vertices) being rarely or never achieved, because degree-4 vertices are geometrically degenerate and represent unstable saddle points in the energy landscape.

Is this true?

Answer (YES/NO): YES